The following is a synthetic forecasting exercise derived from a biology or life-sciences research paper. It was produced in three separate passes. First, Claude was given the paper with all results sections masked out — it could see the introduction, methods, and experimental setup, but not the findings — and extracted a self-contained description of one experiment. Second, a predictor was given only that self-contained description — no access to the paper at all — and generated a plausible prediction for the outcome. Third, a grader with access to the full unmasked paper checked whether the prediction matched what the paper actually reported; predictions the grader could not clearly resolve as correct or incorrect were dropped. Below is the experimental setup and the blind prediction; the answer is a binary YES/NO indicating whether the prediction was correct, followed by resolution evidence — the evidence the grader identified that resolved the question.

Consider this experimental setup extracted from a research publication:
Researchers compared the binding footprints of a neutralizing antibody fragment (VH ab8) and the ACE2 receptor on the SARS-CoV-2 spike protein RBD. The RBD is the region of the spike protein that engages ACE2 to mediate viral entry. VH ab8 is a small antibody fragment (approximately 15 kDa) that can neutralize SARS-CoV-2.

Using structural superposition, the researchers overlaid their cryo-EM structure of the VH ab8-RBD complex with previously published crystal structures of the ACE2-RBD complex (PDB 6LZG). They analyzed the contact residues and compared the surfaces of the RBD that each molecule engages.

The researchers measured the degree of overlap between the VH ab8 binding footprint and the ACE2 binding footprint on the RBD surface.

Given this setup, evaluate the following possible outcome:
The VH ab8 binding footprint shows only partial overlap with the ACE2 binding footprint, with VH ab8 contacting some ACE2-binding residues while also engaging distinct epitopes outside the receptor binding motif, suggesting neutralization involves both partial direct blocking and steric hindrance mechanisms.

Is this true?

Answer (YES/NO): NO